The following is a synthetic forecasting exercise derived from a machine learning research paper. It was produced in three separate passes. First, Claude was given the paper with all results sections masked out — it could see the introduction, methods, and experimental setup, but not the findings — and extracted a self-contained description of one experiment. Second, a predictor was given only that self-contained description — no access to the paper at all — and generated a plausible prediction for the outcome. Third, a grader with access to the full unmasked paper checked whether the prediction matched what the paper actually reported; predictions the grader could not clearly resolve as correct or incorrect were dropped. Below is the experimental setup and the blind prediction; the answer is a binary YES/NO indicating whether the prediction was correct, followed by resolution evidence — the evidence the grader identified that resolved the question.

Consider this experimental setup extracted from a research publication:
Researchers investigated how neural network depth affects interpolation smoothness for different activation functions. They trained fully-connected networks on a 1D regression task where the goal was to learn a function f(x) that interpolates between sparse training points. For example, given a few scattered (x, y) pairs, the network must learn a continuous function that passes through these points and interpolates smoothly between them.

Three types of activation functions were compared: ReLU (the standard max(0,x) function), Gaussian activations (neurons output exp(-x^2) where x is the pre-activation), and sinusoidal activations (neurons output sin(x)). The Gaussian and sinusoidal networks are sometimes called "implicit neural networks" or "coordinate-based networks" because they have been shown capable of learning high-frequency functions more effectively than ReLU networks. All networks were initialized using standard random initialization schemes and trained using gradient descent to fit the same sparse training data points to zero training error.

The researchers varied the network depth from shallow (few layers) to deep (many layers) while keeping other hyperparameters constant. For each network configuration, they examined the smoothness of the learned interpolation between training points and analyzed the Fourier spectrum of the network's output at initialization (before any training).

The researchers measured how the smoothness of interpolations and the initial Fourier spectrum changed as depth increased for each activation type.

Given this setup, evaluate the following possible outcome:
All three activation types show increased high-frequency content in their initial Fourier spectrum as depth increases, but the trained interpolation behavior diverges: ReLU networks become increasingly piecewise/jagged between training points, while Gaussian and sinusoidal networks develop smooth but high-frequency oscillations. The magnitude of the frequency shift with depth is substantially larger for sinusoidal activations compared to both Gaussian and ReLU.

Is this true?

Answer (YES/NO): NO